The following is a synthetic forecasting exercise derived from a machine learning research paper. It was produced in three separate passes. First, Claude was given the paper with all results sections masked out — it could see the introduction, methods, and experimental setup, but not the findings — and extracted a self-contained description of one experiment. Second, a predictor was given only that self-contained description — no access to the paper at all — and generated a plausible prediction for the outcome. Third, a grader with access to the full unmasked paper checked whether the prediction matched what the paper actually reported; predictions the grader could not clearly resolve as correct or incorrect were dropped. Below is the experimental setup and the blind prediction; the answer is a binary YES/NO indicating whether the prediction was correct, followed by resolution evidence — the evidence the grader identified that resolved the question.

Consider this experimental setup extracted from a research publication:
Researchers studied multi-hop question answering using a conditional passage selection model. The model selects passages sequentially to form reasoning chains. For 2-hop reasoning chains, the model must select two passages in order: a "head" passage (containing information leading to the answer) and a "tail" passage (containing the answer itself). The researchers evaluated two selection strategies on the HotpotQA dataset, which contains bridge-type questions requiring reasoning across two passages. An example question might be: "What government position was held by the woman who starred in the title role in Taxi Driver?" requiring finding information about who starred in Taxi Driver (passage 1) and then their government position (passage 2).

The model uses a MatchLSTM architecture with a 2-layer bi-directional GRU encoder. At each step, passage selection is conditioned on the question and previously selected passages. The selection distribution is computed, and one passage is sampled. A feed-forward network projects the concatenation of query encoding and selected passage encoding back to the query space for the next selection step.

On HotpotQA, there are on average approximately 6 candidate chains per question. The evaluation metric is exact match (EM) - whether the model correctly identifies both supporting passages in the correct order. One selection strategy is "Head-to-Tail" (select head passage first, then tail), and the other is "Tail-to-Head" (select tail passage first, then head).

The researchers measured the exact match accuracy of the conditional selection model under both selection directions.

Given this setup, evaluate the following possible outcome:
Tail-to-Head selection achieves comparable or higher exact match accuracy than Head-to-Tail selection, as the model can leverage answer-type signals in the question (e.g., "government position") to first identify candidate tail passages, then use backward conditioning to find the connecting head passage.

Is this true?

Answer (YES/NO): YES